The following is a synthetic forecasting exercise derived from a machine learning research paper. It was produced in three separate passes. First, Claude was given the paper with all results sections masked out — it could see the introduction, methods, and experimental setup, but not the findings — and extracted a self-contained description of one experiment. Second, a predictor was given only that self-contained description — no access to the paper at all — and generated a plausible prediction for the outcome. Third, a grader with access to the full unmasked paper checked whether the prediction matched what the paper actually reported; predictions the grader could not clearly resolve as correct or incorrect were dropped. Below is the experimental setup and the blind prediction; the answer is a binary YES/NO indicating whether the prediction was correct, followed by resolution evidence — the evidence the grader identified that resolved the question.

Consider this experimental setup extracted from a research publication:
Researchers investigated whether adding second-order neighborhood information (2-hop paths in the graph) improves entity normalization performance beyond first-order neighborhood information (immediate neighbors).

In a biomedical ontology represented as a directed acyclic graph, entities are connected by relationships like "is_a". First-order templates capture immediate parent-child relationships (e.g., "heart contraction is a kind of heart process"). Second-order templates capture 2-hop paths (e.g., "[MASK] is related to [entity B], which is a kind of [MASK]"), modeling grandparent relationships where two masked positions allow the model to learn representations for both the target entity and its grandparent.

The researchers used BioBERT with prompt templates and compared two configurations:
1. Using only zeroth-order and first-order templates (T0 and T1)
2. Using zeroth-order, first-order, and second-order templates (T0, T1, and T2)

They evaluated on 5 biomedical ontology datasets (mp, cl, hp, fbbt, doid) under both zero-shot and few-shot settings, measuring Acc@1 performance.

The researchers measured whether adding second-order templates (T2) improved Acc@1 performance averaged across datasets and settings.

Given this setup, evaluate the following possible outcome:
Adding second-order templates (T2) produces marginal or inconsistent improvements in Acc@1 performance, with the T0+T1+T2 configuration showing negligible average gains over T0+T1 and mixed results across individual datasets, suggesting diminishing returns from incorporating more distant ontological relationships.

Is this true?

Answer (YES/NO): NO